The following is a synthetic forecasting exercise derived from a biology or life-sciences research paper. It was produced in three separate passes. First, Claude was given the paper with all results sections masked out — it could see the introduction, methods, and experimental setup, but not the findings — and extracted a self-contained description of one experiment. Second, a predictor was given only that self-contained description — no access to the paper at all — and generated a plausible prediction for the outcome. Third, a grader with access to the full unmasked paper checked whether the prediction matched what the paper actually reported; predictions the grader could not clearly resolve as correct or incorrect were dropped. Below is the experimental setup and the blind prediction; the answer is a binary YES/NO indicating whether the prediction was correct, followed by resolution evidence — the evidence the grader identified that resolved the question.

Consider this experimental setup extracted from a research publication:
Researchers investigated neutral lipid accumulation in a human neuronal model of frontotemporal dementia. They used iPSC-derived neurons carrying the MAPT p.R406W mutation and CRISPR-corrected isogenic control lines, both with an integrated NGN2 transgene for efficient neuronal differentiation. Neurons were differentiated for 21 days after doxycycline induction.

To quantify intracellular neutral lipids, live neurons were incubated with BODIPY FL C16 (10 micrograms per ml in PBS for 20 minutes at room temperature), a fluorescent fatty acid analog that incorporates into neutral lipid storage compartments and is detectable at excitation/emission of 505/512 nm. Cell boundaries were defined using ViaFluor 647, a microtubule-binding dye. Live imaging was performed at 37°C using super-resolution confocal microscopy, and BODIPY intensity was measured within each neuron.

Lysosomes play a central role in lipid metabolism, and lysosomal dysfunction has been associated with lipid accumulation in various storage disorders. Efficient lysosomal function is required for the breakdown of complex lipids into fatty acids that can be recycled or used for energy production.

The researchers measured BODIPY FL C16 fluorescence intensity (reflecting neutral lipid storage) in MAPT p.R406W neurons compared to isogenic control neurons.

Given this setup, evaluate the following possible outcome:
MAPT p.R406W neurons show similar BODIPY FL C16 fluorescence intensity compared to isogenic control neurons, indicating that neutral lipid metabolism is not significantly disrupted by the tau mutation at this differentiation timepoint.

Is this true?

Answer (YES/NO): NO